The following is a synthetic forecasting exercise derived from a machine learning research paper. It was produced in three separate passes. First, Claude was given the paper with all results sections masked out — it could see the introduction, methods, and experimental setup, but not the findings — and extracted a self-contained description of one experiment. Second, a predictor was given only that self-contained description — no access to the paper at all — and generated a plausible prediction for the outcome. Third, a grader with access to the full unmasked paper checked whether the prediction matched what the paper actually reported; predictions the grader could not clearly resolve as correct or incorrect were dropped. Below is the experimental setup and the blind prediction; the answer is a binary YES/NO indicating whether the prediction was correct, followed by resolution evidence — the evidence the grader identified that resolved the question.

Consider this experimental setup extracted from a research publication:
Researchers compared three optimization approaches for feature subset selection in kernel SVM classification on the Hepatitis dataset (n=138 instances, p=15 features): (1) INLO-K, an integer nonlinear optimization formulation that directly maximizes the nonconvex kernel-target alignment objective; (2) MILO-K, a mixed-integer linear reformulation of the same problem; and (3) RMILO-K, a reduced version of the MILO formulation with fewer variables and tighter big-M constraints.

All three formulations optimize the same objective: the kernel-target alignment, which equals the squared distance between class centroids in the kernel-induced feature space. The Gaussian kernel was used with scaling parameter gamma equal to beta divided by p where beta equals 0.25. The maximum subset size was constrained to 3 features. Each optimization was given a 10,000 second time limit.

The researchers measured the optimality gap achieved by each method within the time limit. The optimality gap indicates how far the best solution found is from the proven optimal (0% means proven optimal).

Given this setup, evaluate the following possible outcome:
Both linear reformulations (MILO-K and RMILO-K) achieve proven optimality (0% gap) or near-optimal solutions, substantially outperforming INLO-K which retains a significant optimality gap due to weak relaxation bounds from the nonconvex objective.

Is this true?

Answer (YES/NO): YES